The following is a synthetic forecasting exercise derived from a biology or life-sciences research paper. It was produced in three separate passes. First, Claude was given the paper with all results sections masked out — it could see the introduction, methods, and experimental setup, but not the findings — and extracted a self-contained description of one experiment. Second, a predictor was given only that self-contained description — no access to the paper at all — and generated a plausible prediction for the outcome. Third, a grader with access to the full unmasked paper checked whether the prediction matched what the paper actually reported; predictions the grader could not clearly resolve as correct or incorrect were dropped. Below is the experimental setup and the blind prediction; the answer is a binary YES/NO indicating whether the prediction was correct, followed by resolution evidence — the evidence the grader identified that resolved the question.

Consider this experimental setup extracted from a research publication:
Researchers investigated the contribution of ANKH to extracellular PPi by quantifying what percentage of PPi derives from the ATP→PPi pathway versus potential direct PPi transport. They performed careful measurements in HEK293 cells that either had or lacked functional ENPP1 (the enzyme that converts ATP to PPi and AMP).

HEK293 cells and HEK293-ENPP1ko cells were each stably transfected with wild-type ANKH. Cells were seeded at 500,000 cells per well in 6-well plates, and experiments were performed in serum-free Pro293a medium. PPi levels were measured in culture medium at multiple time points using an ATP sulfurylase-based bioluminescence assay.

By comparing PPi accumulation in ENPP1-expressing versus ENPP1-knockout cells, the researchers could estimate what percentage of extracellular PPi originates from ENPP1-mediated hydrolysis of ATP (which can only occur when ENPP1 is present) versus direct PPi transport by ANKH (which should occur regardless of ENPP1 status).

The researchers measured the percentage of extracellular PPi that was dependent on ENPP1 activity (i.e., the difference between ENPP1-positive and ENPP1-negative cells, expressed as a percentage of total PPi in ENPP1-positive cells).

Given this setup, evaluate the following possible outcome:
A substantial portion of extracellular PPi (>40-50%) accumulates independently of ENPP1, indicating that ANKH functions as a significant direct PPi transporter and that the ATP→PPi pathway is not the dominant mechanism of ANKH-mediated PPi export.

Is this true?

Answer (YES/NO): NO